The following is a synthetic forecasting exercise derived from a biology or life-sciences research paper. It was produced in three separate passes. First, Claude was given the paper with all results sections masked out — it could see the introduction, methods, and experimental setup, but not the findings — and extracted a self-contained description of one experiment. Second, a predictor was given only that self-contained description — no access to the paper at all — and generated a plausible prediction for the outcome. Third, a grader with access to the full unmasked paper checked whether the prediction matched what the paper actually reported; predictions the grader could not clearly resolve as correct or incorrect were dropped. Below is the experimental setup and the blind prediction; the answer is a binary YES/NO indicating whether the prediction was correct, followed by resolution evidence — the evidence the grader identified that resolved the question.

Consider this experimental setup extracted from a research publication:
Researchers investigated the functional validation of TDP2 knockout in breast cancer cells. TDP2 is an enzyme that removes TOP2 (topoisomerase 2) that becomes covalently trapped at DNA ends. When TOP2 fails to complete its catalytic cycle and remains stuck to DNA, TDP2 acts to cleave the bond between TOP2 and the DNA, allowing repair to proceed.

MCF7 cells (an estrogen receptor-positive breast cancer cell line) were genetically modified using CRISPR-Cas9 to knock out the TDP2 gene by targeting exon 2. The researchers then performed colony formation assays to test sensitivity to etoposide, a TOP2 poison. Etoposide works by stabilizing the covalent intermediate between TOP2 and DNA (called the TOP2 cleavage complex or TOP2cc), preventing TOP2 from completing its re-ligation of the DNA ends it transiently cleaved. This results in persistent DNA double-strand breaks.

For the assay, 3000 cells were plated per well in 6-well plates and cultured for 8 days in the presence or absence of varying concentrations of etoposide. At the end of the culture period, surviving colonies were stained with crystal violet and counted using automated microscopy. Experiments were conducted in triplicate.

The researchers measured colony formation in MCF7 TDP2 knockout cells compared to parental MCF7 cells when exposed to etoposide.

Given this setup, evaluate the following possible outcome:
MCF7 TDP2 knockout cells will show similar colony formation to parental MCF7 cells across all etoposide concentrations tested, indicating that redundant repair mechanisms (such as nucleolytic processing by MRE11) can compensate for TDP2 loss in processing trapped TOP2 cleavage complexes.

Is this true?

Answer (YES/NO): NO